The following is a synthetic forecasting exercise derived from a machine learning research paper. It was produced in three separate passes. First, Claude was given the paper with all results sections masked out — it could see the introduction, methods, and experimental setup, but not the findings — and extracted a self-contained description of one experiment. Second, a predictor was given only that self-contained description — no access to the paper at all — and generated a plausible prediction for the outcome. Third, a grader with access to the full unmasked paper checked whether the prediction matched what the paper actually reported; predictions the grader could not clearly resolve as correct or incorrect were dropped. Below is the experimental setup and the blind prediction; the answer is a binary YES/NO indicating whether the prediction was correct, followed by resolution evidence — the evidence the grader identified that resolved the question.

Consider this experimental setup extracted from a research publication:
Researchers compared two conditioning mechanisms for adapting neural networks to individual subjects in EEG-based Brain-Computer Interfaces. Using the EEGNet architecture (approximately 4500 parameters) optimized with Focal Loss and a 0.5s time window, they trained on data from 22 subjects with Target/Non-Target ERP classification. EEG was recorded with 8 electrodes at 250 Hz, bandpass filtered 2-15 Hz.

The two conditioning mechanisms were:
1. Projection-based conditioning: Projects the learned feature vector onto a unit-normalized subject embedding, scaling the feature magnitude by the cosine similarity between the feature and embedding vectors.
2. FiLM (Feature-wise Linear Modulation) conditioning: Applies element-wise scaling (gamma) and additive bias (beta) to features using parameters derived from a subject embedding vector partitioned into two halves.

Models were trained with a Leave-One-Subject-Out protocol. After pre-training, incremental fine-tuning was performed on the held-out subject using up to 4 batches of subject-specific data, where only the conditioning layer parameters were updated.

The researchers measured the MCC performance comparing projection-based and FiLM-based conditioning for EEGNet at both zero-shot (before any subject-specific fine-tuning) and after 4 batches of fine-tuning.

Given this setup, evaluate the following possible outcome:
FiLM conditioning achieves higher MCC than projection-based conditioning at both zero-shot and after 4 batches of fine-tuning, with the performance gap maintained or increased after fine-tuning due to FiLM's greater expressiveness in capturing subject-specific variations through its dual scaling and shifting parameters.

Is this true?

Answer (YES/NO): NO